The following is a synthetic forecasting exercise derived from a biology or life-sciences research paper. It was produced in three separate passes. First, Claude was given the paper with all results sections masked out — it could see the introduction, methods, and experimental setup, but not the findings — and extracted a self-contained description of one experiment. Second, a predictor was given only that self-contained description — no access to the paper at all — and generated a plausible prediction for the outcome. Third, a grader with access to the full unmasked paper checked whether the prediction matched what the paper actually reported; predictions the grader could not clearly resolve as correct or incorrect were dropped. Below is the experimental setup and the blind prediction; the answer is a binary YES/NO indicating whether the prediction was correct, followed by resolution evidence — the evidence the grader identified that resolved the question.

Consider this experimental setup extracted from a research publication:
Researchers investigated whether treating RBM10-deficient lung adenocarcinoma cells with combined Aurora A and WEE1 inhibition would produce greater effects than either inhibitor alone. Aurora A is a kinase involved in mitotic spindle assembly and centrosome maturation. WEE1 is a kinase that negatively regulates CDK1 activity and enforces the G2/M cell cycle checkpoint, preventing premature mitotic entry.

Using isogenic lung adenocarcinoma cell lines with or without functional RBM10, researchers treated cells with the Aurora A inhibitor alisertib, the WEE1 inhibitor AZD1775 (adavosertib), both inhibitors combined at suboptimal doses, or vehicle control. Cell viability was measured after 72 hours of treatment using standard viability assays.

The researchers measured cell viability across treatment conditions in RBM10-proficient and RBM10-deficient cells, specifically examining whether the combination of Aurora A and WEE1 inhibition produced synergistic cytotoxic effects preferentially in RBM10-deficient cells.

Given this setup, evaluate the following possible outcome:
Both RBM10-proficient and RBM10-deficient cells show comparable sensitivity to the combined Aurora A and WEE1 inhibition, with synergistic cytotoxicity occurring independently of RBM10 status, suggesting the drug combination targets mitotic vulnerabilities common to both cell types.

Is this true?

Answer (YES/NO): NO